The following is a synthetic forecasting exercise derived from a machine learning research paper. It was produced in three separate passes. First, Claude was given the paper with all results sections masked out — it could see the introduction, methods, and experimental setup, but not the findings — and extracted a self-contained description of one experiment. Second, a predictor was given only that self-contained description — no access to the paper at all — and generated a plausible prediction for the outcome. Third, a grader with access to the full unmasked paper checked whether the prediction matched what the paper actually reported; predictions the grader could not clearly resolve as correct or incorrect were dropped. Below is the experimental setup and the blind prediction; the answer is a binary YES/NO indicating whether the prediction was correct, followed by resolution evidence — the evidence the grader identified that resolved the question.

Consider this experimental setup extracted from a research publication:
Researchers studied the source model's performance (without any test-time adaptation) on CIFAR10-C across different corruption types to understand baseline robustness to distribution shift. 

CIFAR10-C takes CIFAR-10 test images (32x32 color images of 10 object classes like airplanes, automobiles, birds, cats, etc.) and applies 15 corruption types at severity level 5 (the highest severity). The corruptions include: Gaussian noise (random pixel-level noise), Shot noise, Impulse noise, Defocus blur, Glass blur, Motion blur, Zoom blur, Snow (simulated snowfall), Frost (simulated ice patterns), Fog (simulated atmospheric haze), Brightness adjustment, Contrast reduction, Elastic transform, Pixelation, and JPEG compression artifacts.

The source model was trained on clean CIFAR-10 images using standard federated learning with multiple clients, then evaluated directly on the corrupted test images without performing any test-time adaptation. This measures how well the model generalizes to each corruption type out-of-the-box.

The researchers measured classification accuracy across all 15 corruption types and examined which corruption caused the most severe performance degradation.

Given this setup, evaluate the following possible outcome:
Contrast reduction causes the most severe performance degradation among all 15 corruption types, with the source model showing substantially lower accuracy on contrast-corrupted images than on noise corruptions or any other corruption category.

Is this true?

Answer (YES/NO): NO